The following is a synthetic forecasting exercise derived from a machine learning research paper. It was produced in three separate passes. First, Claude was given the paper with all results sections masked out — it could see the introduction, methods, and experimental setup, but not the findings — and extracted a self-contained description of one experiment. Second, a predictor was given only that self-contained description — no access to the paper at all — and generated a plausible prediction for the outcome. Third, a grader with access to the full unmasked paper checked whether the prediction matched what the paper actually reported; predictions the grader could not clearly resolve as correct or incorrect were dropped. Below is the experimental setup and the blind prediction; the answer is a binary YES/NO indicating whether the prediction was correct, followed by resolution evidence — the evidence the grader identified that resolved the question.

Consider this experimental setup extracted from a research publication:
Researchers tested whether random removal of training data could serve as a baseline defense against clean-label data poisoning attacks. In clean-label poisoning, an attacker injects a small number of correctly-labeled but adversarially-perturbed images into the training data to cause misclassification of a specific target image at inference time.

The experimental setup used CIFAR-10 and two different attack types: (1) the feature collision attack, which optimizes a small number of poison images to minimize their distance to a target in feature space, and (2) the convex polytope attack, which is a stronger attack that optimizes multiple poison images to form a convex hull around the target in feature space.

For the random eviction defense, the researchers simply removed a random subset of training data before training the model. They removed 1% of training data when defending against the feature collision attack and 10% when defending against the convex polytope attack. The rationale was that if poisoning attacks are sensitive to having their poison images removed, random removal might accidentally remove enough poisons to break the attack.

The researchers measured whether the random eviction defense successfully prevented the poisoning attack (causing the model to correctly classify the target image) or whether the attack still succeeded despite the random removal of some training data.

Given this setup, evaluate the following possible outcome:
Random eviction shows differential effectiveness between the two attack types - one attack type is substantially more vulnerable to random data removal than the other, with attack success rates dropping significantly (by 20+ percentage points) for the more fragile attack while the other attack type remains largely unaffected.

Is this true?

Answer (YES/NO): YES